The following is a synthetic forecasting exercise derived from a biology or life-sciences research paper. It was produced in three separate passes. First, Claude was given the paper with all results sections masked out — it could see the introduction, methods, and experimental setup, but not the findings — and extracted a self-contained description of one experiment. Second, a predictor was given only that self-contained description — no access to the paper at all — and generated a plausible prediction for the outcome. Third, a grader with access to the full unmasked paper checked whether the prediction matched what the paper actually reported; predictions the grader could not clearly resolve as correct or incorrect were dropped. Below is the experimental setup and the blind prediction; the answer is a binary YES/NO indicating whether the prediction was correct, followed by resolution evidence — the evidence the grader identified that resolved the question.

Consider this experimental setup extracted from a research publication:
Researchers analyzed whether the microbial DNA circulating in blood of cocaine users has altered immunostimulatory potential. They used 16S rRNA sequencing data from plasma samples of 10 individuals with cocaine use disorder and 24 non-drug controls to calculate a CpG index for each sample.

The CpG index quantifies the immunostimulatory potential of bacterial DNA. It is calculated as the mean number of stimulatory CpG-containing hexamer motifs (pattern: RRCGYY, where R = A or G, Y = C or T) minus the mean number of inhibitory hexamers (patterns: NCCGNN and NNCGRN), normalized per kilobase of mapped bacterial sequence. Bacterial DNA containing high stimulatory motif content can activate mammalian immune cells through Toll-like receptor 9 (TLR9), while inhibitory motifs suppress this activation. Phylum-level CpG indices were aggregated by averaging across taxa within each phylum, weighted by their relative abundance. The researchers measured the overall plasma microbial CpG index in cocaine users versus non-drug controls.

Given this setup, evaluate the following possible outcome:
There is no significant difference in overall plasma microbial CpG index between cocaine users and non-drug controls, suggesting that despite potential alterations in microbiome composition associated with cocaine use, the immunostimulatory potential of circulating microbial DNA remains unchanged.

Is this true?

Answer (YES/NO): NO